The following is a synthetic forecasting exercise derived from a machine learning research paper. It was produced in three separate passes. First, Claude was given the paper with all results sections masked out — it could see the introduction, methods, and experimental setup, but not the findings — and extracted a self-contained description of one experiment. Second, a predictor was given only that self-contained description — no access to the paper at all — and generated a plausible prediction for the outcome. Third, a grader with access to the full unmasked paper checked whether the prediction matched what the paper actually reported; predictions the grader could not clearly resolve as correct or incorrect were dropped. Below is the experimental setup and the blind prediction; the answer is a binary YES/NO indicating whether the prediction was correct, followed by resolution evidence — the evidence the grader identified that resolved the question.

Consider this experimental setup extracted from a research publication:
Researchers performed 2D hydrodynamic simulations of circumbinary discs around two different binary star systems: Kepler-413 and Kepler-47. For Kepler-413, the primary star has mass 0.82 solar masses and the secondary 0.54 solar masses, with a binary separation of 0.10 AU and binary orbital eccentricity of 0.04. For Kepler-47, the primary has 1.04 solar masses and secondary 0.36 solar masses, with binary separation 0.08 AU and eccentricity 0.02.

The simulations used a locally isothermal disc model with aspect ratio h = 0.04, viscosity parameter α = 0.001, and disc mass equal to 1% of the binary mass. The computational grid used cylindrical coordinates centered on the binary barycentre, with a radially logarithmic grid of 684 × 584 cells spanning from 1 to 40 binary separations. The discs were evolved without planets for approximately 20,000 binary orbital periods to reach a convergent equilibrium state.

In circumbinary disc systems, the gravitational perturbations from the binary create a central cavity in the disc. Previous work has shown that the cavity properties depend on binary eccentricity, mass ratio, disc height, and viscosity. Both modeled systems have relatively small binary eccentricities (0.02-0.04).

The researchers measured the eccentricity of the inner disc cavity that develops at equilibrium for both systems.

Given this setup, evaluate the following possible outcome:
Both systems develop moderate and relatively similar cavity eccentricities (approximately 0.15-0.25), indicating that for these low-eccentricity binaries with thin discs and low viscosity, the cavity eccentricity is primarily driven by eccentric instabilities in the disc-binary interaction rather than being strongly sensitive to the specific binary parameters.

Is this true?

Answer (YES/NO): NO